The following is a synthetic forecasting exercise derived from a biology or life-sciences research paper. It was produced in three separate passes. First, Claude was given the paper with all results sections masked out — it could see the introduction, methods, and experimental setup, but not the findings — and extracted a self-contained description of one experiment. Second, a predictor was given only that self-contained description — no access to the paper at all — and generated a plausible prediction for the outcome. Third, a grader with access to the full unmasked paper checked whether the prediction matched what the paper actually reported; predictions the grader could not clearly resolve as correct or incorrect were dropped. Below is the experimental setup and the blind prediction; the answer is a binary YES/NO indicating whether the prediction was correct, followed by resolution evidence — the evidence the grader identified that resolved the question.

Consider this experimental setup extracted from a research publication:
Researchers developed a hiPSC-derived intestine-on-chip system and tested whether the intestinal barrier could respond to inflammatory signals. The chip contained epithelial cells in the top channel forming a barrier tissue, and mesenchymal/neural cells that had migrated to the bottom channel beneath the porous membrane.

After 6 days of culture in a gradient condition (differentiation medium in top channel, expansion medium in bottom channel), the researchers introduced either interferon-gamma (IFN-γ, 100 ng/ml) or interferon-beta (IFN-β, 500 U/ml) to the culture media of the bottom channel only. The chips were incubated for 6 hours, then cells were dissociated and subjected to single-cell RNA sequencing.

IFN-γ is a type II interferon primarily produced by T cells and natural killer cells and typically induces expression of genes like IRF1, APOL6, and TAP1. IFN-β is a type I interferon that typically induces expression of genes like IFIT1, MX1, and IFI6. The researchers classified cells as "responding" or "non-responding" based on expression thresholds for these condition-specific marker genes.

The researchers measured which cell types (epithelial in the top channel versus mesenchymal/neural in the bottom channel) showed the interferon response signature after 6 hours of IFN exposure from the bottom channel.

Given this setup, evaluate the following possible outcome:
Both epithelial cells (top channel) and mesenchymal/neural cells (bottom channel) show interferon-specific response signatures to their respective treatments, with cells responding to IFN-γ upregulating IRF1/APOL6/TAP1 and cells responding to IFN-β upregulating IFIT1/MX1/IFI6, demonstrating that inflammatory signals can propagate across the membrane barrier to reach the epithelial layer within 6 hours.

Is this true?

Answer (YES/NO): YES